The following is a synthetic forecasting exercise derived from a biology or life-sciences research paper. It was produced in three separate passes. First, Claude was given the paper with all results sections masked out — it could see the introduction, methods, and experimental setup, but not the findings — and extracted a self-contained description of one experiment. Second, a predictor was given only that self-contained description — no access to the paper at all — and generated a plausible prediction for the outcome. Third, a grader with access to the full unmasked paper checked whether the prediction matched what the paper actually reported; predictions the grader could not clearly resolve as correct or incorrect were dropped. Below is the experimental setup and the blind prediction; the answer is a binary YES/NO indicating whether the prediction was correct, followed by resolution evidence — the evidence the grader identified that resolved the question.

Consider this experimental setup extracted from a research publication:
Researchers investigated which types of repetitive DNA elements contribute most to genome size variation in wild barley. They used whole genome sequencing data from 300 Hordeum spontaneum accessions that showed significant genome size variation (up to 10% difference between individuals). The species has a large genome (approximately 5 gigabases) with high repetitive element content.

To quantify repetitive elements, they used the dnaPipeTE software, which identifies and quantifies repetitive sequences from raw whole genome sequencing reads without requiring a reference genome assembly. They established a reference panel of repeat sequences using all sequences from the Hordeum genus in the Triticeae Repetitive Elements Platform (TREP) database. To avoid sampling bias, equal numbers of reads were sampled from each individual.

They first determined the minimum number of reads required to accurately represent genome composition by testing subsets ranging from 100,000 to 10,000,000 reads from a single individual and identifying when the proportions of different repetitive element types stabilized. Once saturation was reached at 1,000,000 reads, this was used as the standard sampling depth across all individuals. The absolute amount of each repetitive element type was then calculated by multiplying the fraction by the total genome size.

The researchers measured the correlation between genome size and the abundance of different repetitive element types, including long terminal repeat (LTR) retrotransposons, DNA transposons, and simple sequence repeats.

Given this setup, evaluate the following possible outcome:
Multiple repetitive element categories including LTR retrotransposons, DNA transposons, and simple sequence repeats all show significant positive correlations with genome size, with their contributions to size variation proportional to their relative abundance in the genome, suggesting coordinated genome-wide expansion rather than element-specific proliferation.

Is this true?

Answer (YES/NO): NO